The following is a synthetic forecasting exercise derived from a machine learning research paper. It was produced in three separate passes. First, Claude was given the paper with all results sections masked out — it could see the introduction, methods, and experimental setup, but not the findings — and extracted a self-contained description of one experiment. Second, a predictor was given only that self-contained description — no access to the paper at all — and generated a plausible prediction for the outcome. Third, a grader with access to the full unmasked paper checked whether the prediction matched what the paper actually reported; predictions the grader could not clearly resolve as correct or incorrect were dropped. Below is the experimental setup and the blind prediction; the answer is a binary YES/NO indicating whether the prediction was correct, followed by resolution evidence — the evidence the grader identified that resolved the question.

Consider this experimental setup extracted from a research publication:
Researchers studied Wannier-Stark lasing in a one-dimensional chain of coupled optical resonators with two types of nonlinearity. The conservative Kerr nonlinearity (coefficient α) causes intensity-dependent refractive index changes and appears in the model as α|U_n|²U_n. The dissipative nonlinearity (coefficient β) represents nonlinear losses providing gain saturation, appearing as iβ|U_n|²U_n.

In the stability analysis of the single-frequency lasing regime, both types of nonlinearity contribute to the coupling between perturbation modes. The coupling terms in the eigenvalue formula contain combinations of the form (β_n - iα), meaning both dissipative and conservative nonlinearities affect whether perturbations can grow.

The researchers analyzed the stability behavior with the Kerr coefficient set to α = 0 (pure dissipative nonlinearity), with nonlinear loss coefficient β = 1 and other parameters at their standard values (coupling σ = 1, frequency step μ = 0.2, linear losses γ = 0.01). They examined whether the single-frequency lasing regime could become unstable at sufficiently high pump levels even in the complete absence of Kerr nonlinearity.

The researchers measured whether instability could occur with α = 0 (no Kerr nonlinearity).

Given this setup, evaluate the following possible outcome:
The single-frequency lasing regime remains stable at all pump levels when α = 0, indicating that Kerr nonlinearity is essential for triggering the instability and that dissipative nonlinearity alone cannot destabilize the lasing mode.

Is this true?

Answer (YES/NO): YES